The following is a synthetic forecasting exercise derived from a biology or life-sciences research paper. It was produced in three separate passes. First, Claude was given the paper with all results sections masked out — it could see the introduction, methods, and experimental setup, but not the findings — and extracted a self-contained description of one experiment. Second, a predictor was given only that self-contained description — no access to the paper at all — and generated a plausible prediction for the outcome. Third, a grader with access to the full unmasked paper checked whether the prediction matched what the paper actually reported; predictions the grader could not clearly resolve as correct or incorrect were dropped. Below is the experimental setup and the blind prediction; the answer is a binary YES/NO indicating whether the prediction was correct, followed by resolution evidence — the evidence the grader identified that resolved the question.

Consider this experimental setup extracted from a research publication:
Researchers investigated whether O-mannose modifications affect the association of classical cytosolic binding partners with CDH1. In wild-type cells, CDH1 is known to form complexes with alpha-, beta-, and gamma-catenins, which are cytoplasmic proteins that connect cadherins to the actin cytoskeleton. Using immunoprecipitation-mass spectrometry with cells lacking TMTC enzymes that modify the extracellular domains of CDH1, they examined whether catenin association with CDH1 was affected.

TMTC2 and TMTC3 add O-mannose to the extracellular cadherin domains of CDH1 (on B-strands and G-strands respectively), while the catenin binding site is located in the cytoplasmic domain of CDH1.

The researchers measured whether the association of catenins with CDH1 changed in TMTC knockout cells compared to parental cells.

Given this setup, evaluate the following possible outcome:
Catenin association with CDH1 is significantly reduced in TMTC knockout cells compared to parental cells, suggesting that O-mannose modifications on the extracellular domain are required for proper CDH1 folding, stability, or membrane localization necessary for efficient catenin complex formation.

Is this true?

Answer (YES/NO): NO